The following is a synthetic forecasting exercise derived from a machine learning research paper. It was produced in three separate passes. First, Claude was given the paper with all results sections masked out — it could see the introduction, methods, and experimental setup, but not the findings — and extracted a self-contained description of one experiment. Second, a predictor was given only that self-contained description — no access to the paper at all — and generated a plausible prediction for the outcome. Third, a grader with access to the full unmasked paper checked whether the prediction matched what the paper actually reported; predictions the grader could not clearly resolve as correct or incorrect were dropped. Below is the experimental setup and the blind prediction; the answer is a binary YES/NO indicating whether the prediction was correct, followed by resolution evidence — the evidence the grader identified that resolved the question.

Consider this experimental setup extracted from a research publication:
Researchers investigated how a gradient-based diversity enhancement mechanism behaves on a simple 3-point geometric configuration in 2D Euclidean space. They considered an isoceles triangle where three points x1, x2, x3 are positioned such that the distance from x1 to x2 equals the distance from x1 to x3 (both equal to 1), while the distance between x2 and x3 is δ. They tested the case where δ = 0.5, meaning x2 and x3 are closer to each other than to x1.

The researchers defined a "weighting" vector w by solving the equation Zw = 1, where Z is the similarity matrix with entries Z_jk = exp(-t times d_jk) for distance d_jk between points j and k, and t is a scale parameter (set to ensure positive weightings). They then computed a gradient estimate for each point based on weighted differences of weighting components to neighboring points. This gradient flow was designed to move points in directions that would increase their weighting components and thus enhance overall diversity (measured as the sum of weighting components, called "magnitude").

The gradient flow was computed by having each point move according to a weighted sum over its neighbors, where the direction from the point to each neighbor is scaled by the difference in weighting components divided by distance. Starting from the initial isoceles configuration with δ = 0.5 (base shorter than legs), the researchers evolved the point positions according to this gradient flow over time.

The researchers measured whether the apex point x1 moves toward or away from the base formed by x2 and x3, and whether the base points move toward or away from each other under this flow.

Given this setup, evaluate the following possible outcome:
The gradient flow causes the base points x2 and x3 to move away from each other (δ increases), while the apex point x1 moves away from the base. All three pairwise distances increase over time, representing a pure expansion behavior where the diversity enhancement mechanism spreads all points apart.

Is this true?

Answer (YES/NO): NO